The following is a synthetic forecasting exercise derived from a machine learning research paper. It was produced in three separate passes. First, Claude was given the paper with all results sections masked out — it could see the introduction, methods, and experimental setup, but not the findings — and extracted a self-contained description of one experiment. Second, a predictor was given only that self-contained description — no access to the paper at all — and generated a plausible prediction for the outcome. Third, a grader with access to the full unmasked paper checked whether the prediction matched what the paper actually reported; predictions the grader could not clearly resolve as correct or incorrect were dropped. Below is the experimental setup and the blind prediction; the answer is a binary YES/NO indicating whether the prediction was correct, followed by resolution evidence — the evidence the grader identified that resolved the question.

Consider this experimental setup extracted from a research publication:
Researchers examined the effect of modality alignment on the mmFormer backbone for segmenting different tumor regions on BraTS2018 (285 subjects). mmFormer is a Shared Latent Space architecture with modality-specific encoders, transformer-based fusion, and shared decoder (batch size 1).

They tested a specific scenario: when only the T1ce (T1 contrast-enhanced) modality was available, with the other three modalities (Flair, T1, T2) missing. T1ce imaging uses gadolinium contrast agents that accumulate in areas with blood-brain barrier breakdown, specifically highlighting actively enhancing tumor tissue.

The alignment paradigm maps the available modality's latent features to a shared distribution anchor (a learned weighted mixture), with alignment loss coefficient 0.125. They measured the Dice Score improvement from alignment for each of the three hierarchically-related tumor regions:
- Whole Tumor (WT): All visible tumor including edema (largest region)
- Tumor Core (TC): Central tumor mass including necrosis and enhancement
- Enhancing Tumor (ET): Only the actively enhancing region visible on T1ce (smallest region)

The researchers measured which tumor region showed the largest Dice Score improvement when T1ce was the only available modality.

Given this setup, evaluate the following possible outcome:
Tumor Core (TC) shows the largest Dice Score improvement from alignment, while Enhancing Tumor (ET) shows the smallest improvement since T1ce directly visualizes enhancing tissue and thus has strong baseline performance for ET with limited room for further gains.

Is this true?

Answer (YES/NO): NO